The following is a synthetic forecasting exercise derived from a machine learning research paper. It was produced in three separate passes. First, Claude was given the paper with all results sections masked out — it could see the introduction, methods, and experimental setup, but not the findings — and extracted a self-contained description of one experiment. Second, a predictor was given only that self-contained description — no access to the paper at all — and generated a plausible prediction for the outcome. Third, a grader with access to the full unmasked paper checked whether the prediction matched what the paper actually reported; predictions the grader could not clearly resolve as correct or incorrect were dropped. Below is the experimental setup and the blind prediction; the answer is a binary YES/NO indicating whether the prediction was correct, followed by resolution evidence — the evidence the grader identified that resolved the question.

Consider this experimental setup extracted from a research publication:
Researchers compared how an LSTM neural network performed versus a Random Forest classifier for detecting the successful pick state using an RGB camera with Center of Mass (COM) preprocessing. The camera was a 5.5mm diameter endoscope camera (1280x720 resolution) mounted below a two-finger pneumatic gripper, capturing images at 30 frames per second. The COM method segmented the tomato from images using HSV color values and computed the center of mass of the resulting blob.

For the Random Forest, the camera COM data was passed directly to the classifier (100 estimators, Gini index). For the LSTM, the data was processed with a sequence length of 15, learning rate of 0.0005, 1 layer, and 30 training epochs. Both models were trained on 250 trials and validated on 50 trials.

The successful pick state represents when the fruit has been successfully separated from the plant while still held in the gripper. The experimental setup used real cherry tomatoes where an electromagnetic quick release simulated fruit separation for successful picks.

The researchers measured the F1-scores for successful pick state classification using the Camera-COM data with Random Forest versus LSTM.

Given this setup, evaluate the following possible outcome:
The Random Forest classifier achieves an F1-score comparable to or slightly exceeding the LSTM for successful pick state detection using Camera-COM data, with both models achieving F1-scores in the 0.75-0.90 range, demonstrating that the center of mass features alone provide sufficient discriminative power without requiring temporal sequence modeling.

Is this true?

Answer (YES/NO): NO